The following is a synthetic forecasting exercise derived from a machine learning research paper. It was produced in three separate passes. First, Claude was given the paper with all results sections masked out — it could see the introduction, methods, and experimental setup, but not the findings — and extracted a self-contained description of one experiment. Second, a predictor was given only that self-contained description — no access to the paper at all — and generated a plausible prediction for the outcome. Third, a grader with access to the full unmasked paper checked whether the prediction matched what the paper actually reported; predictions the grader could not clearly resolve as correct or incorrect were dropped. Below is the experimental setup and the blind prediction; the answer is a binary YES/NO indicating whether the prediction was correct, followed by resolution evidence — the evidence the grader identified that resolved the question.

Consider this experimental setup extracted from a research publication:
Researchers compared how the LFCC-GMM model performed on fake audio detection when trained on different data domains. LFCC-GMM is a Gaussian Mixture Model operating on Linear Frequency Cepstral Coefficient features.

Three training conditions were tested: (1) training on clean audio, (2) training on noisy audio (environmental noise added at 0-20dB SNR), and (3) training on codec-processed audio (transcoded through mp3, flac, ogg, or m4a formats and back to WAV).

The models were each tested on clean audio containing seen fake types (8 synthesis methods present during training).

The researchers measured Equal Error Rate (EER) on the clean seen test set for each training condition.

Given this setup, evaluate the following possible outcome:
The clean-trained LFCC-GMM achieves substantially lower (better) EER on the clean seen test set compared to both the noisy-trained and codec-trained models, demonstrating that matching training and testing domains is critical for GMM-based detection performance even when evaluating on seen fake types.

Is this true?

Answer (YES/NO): YES